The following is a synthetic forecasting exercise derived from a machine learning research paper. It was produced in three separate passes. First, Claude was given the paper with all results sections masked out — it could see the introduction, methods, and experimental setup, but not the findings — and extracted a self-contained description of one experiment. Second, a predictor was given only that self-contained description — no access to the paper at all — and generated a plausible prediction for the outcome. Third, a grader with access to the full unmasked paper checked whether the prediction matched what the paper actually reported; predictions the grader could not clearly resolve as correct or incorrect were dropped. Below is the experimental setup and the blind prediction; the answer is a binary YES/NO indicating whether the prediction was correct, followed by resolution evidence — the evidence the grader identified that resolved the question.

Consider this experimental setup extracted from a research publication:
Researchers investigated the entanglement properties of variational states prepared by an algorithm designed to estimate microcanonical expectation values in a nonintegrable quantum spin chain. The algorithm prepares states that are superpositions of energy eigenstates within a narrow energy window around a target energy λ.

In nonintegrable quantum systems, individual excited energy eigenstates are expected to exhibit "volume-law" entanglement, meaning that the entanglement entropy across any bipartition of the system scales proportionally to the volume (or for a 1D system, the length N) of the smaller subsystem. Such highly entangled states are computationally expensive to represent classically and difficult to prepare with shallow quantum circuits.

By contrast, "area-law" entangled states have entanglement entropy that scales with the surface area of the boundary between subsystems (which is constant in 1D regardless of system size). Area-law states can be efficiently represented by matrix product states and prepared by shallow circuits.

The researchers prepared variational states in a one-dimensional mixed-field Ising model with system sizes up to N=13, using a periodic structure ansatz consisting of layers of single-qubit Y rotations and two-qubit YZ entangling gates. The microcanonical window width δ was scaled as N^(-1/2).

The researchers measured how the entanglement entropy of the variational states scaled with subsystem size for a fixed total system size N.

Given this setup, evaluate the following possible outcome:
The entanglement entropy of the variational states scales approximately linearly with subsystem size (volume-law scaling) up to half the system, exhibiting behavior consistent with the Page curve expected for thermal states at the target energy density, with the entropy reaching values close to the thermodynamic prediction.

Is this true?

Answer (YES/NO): NO